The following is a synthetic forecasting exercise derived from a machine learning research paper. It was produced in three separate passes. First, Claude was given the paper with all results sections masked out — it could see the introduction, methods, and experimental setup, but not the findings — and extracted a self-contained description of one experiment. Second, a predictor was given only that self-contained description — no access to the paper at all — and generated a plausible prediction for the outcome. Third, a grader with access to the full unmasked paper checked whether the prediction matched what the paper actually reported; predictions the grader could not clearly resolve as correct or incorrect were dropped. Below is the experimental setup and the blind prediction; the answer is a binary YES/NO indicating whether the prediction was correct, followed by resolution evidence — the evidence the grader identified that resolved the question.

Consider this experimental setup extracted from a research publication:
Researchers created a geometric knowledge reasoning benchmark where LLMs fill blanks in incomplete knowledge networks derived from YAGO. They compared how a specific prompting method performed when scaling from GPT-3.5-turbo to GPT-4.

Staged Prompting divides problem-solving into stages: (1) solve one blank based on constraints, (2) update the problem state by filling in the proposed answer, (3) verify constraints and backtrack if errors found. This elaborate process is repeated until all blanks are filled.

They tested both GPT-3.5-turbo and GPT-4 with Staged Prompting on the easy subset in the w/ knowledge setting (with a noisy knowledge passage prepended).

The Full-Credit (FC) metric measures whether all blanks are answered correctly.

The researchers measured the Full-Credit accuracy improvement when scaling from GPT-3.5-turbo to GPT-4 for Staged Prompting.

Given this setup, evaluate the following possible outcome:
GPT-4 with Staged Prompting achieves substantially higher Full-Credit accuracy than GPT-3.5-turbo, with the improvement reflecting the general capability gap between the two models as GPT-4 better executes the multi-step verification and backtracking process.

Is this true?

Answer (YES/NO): YES